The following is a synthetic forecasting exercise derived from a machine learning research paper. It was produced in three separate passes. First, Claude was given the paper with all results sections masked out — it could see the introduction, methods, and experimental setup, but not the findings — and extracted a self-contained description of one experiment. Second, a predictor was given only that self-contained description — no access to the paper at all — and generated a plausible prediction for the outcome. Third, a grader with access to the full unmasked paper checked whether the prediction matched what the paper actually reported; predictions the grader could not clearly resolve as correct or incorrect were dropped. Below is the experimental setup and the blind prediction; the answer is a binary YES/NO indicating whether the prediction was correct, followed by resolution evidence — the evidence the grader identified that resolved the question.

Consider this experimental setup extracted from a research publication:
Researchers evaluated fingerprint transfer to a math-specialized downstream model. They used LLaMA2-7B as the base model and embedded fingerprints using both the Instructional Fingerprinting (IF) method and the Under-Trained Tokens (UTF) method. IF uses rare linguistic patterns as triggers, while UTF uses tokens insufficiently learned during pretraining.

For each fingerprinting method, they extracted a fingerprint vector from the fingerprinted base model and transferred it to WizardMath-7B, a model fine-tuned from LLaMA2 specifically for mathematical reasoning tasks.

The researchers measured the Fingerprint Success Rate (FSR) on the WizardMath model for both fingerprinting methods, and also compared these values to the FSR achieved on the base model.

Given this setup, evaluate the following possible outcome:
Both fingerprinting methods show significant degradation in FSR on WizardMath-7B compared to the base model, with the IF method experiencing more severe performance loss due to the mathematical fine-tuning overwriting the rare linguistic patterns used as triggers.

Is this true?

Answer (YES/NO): NO